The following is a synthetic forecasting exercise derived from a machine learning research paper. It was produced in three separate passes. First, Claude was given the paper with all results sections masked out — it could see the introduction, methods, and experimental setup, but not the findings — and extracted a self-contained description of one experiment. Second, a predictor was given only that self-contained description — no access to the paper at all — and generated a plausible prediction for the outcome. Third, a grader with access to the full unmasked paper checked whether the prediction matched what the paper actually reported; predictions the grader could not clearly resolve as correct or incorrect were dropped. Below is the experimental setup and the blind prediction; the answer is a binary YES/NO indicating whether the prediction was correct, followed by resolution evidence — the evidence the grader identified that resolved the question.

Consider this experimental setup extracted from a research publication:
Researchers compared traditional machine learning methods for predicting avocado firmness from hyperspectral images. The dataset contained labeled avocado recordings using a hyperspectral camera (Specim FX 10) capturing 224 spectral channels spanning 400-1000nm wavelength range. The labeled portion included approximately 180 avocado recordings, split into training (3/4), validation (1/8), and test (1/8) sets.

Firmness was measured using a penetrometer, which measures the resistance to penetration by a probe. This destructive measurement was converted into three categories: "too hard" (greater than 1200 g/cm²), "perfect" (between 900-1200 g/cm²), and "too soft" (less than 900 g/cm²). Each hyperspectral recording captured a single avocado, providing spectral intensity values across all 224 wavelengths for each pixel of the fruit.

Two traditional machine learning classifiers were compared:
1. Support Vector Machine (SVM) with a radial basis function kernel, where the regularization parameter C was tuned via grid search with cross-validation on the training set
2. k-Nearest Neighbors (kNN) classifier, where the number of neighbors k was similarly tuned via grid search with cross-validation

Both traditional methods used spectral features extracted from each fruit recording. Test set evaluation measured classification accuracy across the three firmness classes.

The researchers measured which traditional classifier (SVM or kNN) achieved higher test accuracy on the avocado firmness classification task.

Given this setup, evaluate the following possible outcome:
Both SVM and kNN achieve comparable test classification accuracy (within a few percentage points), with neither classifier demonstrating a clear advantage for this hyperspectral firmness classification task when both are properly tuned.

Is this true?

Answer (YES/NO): NO